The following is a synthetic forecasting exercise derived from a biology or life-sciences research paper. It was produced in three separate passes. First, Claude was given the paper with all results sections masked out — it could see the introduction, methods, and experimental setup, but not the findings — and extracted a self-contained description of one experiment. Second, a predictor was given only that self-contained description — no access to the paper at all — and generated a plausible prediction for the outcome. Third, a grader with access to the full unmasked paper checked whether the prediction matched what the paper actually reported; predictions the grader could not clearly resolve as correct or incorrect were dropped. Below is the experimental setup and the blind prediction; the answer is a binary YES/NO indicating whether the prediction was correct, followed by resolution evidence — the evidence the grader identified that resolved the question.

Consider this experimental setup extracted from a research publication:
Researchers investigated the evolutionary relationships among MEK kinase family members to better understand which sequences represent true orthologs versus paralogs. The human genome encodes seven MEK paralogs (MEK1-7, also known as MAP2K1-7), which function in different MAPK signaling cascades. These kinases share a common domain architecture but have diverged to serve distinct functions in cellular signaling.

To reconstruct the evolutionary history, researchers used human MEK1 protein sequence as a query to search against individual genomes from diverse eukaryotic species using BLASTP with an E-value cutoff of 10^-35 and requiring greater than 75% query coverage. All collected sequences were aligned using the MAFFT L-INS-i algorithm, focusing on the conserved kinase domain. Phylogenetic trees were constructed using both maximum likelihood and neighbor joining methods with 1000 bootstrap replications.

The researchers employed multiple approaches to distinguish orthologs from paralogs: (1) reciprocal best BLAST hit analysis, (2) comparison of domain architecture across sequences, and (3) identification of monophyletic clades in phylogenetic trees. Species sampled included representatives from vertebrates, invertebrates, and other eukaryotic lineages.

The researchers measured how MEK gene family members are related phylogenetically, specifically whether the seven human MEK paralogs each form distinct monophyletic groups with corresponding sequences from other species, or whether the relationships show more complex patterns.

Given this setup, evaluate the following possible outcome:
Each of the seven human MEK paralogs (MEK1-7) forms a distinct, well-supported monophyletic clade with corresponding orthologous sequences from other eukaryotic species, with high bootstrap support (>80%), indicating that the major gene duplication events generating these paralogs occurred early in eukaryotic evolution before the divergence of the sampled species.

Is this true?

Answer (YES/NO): NO